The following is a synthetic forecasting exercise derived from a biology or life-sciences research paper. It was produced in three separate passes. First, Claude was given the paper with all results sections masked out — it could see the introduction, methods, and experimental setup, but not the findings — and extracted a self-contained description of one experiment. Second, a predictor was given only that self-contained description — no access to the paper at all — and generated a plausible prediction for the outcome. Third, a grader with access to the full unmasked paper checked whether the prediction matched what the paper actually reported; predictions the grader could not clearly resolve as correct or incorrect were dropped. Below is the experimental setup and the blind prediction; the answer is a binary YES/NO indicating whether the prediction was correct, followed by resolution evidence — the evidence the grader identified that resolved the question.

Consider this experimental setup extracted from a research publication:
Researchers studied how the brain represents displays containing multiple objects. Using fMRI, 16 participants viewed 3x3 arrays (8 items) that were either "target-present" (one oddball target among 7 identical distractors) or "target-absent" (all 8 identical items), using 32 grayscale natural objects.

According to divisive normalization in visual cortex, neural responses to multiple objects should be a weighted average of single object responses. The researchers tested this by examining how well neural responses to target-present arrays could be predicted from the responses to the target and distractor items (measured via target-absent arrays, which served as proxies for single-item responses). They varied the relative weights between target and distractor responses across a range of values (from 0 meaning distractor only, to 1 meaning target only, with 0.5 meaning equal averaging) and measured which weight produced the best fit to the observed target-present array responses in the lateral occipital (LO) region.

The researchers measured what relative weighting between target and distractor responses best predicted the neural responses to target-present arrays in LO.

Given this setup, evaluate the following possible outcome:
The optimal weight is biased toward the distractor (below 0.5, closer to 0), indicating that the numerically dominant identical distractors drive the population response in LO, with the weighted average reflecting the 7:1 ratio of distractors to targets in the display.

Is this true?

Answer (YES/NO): NO